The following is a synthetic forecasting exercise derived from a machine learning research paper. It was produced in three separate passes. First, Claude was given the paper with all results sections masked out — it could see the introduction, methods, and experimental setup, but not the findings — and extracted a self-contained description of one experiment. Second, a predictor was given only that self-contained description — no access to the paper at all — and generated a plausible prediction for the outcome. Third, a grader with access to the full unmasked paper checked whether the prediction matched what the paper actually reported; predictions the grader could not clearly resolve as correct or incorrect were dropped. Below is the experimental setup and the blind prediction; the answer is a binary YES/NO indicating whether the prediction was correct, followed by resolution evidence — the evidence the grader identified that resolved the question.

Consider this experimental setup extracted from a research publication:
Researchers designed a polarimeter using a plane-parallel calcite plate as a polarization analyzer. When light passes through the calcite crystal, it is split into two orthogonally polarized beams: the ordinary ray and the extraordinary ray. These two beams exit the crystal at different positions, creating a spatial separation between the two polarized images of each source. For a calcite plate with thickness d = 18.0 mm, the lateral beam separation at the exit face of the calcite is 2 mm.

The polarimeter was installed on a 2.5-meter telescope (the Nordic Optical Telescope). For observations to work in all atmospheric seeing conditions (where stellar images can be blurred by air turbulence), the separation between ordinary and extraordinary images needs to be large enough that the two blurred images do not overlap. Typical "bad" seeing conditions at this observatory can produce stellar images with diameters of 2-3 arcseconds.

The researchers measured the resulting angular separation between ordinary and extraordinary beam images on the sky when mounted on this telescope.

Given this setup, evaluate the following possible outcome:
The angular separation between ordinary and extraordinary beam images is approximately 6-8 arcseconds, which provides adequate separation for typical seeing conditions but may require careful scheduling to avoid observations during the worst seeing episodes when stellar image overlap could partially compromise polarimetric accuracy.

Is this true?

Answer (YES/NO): NO